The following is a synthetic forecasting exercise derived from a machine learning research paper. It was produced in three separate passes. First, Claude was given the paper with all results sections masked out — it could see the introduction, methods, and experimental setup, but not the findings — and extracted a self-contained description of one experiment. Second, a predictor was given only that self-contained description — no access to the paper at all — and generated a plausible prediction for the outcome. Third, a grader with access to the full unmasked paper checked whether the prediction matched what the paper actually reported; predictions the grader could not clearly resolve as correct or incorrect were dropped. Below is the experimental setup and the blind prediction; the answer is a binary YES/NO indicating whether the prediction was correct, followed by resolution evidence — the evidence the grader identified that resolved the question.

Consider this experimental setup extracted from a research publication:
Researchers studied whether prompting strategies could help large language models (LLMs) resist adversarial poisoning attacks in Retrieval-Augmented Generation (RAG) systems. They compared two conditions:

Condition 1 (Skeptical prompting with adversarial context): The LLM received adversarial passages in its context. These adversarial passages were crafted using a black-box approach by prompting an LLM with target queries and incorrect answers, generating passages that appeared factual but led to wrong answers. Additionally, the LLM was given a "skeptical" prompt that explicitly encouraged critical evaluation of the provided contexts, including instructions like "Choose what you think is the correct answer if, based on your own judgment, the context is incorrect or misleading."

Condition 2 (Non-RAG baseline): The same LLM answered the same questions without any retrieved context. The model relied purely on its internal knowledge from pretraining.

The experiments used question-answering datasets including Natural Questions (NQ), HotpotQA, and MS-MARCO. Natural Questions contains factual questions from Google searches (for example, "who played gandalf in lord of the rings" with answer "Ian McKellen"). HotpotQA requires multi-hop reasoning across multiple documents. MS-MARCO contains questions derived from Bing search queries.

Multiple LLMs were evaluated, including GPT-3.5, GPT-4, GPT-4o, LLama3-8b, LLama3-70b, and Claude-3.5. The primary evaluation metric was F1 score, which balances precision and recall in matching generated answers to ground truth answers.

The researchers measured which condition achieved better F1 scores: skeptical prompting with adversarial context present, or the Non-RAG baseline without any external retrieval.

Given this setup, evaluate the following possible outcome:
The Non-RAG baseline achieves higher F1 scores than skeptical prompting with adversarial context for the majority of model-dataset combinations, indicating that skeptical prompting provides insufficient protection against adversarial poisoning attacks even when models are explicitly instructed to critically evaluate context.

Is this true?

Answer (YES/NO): YES